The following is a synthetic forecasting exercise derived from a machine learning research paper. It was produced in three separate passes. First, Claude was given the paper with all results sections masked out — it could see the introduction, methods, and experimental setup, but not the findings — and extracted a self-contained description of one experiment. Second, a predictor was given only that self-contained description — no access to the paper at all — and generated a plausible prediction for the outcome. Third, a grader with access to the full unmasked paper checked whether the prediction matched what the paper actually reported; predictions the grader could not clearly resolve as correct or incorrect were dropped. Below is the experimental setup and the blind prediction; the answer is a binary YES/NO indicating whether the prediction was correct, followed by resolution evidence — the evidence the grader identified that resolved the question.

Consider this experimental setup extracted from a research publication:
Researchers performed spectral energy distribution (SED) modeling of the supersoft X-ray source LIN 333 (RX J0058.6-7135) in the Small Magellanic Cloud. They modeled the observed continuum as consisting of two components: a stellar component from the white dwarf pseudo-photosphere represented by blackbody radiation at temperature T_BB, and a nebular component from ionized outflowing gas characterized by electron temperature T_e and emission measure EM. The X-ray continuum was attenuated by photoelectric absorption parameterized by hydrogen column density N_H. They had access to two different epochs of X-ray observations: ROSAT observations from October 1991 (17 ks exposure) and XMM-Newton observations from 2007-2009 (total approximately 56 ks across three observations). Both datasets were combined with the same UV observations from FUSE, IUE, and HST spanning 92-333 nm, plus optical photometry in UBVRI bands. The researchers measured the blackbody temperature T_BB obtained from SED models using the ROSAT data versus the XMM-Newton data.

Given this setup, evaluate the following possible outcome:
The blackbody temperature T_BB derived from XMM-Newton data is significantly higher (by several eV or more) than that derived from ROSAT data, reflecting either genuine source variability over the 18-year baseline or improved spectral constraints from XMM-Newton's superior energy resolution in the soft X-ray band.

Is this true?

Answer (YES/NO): NO